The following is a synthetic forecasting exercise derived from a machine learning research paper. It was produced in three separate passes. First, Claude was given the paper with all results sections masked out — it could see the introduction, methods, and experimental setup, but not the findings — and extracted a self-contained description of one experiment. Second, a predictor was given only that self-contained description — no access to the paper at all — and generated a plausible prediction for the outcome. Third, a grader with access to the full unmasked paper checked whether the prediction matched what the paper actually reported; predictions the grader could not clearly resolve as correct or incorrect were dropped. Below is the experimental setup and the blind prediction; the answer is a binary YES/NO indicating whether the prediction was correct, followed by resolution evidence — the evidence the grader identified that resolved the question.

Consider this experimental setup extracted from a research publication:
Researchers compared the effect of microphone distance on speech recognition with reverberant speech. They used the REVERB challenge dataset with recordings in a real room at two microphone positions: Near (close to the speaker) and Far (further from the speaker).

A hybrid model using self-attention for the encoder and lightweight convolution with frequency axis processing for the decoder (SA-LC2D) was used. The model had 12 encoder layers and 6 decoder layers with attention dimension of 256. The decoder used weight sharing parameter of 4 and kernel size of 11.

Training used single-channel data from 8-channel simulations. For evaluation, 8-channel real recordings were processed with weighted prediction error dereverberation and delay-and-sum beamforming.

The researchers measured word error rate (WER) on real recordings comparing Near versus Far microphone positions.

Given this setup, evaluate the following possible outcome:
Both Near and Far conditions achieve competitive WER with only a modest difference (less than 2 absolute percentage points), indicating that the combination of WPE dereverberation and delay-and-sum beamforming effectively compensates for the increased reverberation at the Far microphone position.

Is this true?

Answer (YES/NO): NO